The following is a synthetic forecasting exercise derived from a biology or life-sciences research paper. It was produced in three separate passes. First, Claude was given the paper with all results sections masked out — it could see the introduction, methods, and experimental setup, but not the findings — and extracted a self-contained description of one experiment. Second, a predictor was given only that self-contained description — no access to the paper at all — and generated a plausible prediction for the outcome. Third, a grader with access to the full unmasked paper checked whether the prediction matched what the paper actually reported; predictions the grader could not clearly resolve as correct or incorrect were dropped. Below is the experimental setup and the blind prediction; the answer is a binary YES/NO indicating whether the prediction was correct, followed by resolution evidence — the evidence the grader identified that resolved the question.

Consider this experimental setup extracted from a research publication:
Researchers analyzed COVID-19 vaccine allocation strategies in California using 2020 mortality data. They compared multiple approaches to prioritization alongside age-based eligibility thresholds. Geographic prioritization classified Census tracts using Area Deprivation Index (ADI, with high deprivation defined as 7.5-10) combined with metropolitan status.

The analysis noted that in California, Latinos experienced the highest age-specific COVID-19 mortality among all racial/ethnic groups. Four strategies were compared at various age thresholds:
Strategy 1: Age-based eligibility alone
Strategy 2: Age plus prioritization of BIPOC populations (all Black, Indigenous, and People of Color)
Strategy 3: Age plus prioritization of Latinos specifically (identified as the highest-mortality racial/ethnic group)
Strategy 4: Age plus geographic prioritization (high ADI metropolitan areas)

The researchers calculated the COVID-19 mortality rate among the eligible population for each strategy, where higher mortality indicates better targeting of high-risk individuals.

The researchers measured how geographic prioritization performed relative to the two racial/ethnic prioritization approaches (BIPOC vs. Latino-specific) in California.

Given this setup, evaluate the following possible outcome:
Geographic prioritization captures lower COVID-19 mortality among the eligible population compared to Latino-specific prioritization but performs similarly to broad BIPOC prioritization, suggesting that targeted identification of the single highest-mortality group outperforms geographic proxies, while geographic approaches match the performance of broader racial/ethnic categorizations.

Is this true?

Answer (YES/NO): YES